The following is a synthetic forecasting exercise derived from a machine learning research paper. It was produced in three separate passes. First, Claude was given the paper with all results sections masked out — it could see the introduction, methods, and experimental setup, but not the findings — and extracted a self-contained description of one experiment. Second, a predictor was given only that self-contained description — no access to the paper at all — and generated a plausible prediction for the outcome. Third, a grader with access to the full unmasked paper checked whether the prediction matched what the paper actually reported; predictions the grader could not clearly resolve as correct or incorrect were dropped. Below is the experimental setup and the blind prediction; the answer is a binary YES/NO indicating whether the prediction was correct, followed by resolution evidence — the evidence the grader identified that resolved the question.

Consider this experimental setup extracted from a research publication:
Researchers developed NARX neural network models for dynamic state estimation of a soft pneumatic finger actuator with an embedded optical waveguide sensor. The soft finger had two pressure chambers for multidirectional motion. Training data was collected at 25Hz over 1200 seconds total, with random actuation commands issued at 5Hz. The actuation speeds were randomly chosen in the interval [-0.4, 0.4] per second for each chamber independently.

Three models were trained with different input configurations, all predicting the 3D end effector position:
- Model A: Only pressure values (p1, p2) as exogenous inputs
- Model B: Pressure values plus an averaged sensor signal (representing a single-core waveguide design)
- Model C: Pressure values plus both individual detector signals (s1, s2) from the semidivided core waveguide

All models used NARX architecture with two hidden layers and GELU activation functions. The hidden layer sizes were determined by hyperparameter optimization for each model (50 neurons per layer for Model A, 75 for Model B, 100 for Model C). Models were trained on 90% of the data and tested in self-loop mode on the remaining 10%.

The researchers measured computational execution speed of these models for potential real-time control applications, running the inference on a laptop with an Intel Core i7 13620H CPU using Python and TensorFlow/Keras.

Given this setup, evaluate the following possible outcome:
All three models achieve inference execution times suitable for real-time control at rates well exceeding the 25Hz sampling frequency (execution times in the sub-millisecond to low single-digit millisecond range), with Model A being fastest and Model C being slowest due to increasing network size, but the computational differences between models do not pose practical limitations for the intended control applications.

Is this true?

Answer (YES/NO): NO